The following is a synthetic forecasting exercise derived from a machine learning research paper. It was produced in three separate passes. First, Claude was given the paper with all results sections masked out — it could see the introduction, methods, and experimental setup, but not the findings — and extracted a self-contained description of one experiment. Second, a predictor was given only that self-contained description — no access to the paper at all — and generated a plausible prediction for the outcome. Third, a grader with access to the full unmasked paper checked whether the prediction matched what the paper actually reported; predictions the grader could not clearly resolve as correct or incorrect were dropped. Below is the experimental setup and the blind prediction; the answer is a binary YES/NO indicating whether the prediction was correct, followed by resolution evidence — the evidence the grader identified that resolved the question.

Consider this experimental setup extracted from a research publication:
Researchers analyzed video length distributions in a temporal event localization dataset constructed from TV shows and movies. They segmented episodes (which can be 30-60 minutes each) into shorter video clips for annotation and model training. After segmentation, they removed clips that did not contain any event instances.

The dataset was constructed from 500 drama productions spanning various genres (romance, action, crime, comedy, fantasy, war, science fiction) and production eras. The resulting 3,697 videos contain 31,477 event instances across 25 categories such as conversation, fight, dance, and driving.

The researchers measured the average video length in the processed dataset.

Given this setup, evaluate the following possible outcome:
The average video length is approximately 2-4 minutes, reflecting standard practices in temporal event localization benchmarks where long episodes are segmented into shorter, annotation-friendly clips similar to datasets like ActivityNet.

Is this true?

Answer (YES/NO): NO